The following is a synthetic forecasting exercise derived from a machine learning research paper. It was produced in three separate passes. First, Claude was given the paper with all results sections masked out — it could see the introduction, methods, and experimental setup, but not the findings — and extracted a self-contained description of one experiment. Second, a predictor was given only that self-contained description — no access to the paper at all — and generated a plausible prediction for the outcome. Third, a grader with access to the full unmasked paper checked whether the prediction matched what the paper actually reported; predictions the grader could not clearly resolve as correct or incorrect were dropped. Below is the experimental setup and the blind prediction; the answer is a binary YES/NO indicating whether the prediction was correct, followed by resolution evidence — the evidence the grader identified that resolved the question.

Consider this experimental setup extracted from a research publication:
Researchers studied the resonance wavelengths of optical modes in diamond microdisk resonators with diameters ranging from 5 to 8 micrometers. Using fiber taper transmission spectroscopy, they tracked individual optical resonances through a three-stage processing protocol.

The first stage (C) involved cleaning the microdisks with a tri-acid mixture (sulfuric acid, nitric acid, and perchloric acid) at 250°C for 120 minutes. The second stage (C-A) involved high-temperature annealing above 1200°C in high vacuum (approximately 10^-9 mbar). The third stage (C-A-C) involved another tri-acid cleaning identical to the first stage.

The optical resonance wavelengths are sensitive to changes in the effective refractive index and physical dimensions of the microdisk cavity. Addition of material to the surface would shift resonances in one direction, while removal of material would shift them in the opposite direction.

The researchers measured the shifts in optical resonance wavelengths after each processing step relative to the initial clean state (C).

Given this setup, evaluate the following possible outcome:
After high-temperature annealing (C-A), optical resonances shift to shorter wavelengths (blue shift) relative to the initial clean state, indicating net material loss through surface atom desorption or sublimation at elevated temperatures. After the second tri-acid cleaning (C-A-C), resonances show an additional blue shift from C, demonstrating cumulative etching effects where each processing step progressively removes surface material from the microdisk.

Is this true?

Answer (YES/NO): NO